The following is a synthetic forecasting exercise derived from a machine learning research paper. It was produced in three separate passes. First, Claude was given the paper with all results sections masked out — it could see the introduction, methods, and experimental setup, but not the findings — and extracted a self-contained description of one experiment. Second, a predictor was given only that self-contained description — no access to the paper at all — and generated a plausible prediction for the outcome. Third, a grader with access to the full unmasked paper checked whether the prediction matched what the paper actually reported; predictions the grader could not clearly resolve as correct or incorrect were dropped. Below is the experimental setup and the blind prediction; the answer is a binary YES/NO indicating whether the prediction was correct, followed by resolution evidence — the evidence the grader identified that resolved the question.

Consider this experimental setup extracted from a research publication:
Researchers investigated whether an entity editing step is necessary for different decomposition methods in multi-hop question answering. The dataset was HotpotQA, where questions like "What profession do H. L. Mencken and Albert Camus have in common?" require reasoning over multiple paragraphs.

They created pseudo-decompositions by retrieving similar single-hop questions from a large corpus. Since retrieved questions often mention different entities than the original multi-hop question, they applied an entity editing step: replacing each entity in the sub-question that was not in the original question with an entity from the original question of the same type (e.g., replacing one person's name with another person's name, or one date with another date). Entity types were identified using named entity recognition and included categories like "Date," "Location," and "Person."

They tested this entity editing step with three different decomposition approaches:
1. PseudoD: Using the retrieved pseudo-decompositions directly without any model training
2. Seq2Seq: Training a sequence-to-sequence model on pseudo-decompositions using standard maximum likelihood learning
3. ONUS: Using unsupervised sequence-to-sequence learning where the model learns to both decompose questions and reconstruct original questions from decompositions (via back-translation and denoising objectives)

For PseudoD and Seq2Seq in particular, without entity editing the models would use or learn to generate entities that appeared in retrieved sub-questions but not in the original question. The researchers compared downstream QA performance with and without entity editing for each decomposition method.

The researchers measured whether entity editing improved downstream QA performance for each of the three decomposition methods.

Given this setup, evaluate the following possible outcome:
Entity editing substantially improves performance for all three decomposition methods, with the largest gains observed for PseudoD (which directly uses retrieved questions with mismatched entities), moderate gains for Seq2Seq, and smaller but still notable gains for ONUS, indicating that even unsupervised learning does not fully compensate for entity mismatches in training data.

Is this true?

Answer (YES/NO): NO